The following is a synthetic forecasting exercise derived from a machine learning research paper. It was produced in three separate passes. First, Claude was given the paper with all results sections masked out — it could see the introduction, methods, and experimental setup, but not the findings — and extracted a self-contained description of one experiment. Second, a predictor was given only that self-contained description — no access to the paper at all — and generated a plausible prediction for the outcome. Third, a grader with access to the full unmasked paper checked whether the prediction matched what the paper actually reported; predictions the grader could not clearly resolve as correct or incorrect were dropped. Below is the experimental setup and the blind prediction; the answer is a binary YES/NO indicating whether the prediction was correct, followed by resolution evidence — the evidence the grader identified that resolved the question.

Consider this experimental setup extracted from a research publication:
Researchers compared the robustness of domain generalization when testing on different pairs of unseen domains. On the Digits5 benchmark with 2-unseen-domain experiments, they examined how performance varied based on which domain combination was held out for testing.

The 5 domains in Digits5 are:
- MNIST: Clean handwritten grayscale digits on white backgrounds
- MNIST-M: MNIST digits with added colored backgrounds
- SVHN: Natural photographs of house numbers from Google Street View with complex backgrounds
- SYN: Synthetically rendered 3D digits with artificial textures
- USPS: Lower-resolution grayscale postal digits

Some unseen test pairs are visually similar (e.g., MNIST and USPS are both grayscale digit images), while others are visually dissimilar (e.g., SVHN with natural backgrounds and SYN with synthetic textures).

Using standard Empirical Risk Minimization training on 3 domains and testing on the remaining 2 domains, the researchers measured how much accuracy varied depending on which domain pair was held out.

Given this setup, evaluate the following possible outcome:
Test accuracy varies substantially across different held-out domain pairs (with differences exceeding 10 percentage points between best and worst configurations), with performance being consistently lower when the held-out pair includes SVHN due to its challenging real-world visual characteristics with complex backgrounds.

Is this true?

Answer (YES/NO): NO